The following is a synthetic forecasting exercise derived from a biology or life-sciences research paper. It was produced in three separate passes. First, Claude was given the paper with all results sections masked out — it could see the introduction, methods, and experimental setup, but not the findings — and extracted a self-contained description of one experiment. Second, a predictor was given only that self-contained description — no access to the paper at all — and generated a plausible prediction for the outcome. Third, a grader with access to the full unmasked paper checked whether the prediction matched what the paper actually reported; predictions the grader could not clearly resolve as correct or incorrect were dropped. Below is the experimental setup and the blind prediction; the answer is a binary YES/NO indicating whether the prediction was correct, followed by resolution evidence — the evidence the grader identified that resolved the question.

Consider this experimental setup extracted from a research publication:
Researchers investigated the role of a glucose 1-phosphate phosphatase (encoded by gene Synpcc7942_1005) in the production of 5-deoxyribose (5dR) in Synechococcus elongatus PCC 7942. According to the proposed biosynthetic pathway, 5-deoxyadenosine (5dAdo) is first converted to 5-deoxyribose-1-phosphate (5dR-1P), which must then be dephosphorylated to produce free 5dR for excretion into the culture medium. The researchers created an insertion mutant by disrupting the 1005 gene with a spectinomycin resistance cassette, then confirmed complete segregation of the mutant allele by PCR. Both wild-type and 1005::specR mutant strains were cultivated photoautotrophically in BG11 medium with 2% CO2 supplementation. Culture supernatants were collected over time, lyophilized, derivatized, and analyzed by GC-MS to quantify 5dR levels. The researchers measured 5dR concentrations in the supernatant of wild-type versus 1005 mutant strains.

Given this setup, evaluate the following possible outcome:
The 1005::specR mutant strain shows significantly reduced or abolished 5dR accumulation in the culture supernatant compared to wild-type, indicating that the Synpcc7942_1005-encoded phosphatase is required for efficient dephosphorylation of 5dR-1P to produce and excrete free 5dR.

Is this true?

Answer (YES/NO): YES